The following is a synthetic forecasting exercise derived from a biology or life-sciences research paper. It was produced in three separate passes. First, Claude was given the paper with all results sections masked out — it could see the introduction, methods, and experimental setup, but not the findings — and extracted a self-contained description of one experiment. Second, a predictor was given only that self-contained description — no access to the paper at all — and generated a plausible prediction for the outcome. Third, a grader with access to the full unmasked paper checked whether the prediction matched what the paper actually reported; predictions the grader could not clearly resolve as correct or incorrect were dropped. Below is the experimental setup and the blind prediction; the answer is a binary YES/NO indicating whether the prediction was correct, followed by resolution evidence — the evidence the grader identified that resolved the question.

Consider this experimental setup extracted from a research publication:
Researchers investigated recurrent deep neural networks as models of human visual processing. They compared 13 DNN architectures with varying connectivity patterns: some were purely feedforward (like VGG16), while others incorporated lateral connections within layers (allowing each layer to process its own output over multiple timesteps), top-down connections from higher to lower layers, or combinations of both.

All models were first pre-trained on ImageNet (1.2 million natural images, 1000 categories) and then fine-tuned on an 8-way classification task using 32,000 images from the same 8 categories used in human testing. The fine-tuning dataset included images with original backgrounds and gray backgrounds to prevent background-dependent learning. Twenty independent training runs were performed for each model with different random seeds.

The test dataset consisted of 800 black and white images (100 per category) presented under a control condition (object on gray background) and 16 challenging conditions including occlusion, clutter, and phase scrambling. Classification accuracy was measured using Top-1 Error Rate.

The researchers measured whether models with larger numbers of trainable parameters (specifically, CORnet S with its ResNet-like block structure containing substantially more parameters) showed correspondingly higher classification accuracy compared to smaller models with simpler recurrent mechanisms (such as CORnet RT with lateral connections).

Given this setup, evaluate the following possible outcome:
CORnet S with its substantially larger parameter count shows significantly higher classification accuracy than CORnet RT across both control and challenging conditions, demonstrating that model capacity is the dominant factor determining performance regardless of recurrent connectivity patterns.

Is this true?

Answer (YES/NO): YES